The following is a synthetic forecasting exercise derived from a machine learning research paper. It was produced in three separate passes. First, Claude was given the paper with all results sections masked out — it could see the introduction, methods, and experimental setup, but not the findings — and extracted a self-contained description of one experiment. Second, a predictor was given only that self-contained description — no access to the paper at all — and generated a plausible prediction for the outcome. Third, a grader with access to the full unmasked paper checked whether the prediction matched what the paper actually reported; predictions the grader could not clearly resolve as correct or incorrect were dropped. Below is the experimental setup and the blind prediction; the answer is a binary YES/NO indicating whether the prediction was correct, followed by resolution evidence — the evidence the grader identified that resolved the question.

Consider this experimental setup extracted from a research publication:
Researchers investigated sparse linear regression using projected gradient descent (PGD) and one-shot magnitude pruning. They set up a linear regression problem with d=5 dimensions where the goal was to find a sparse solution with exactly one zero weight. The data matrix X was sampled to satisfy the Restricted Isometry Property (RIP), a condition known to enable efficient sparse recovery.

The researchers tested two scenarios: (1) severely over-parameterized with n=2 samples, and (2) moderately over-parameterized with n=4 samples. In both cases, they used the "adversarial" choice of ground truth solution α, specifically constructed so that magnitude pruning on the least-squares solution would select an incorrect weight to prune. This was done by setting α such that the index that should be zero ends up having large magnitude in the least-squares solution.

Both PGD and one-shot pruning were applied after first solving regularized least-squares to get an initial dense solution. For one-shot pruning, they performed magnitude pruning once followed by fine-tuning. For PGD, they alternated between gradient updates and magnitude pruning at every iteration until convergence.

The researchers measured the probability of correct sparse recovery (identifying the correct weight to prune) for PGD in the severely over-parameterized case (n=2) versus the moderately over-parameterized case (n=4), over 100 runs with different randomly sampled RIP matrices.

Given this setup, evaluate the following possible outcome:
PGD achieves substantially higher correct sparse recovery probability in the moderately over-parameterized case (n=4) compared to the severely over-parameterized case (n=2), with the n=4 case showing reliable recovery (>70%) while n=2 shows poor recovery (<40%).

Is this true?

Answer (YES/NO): NO